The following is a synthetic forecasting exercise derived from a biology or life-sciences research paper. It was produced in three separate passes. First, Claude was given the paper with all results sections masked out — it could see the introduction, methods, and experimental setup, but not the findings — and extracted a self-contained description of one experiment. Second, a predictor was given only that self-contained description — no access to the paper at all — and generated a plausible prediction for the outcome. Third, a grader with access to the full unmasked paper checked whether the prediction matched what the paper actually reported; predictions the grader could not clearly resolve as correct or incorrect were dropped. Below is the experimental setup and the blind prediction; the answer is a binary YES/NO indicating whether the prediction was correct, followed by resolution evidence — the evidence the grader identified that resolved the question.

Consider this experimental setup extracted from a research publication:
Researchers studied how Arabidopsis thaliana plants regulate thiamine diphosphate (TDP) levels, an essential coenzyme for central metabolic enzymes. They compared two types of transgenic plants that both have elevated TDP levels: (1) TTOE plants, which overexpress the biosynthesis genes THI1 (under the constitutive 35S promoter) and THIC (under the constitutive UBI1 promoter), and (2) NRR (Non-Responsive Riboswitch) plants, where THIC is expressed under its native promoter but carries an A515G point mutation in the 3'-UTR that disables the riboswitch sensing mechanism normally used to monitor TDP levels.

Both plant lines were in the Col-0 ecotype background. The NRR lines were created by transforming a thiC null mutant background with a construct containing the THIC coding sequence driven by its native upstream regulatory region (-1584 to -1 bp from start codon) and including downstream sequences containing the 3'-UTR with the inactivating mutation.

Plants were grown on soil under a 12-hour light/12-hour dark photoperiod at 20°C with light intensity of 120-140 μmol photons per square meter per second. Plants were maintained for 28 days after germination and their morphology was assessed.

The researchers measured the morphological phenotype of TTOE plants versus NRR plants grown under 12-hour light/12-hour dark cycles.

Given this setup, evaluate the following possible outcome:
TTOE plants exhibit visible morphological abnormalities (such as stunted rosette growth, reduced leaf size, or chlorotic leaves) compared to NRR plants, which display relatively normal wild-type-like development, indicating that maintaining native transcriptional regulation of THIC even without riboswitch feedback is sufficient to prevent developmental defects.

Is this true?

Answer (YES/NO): NO